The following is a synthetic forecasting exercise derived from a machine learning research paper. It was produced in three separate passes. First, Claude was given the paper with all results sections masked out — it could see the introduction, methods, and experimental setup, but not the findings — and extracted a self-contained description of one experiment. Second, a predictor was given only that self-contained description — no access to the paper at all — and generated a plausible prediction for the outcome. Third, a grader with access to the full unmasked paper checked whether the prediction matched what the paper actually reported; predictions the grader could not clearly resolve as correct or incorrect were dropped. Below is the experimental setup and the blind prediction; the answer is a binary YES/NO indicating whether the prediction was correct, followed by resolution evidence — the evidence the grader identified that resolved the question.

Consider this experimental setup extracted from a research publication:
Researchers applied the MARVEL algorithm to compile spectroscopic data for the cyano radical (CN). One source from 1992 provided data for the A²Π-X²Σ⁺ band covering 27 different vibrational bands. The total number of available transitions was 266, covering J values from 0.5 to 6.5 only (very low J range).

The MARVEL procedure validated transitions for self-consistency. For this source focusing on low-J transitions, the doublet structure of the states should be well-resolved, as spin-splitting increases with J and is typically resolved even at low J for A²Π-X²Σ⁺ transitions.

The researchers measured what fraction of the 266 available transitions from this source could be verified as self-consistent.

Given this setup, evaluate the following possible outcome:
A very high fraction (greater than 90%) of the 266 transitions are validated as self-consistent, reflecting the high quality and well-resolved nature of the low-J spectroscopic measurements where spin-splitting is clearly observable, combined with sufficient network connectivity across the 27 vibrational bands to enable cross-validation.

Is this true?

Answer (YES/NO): YES